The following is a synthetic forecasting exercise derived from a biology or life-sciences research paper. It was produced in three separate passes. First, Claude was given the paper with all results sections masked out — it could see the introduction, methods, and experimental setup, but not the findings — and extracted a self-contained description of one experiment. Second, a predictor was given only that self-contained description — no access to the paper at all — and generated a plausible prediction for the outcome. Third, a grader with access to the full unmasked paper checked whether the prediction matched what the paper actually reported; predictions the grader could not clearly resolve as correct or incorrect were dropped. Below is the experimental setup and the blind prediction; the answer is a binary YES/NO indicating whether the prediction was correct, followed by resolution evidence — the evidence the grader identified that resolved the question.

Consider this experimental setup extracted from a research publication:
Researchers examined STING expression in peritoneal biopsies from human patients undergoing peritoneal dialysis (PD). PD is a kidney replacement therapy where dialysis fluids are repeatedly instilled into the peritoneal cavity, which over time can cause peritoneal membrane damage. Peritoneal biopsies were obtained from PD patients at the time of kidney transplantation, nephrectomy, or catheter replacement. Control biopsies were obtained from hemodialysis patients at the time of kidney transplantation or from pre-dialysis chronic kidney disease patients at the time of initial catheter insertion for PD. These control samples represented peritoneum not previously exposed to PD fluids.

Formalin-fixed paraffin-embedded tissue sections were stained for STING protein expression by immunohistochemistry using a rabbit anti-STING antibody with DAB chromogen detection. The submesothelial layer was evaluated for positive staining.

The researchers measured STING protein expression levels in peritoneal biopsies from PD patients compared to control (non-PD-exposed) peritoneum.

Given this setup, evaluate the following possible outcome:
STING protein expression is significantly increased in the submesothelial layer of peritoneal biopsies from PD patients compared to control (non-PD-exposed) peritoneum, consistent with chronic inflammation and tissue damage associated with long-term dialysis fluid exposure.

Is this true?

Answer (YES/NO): YES